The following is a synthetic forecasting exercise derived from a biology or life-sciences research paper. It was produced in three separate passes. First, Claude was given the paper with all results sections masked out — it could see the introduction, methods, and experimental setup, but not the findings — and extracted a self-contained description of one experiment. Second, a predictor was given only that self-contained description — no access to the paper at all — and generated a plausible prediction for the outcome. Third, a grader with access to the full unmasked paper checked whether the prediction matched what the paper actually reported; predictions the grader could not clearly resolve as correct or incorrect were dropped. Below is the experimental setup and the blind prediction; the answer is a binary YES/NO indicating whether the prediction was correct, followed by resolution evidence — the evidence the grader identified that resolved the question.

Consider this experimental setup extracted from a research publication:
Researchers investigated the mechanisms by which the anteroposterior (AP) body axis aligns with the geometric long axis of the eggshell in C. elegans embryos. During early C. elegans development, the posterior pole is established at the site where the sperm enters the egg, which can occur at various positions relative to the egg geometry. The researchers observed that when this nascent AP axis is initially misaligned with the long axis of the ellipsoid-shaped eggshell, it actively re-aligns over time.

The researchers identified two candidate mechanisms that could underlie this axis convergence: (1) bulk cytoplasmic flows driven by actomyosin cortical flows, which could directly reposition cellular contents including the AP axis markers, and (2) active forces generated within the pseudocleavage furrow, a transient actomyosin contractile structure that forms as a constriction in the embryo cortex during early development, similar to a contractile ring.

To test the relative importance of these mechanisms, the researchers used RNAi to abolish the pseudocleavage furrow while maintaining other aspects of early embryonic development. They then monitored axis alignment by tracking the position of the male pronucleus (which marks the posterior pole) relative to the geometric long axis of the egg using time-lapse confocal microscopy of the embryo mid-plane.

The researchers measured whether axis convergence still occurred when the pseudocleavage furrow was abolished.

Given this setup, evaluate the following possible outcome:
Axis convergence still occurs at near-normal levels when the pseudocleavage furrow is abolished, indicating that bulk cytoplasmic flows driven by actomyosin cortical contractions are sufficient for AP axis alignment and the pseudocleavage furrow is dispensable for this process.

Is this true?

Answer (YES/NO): NO